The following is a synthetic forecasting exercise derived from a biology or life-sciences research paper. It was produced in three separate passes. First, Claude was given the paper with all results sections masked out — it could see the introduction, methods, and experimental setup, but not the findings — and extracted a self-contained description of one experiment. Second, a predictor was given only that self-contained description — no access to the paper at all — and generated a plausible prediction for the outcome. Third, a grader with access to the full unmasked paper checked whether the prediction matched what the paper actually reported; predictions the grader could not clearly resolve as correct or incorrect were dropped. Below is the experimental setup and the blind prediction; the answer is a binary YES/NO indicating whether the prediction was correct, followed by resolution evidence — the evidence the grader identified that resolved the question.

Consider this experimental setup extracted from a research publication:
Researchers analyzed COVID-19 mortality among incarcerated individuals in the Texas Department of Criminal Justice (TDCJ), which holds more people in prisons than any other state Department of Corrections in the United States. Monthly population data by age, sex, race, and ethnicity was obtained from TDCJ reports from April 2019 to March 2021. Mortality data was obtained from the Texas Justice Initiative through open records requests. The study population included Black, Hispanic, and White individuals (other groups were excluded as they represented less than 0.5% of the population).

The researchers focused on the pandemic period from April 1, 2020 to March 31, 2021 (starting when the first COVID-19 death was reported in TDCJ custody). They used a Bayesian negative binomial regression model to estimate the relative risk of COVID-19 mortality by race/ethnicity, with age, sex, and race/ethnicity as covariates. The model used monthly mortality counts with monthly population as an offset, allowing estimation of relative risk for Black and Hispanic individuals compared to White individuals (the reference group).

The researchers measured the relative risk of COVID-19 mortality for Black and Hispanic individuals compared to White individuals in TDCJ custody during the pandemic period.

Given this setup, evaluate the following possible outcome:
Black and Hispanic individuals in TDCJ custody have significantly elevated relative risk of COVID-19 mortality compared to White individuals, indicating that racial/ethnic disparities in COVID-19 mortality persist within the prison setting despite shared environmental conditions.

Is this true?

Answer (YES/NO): YES